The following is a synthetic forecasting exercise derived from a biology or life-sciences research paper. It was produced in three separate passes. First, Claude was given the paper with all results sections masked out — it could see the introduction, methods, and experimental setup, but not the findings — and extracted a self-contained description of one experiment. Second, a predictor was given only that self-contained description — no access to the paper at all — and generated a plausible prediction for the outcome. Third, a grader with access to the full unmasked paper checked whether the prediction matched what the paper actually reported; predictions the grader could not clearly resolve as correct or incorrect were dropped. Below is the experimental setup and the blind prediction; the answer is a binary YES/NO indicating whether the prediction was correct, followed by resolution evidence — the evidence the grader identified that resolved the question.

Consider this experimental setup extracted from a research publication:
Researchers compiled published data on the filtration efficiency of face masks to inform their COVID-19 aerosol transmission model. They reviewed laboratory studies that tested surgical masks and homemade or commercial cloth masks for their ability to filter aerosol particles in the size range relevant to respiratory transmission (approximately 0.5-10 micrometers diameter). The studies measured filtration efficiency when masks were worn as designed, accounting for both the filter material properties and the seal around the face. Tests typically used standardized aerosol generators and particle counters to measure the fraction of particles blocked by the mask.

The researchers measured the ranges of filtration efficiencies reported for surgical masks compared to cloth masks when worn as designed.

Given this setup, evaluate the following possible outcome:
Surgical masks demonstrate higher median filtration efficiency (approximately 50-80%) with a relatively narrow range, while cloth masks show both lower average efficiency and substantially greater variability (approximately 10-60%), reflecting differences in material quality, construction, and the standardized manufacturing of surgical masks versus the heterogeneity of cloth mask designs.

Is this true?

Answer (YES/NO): NO